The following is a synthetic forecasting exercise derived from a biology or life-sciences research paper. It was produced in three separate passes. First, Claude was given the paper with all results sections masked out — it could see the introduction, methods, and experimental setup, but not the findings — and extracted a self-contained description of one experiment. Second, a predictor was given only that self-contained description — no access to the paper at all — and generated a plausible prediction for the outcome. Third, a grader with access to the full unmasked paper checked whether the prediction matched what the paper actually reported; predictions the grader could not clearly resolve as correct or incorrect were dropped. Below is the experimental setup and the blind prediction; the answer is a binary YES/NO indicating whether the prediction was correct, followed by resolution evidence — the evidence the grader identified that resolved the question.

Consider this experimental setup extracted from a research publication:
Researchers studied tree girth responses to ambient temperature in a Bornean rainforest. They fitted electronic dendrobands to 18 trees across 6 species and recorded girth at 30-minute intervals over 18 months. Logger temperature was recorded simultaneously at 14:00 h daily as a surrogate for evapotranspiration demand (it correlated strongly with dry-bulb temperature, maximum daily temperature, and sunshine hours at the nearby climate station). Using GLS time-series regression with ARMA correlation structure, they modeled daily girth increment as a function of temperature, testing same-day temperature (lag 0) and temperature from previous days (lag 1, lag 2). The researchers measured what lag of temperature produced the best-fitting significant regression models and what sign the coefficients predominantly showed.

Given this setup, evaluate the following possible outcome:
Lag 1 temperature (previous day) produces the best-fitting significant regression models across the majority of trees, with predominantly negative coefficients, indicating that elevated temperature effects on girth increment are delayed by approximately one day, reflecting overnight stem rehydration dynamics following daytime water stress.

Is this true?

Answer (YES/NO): NO